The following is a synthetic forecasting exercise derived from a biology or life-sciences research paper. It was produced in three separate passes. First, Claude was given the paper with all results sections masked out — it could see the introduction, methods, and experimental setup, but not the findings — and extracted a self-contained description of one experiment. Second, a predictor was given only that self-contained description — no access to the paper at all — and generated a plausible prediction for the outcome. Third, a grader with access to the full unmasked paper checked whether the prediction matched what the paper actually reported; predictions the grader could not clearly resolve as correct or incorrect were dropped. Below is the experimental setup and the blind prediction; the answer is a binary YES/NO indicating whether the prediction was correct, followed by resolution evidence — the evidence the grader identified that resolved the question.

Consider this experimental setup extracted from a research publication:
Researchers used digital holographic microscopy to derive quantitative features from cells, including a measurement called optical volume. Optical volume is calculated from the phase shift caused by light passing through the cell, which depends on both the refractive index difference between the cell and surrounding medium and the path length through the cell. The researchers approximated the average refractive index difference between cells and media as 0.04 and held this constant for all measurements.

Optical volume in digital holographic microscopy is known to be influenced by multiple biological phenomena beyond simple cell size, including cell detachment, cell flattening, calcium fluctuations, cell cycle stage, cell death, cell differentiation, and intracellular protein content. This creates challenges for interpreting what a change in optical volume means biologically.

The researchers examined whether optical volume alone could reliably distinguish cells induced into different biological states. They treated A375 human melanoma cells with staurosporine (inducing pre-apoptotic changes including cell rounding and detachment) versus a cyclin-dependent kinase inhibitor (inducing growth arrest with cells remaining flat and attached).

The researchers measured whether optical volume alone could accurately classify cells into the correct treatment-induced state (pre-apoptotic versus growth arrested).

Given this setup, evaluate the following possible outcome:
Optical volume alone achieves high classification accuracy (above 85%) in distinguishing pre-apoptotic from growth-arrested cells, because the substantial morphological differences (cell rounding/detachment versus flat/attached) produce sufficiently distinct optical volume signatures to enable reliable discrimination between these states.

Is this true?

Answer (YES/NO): NO